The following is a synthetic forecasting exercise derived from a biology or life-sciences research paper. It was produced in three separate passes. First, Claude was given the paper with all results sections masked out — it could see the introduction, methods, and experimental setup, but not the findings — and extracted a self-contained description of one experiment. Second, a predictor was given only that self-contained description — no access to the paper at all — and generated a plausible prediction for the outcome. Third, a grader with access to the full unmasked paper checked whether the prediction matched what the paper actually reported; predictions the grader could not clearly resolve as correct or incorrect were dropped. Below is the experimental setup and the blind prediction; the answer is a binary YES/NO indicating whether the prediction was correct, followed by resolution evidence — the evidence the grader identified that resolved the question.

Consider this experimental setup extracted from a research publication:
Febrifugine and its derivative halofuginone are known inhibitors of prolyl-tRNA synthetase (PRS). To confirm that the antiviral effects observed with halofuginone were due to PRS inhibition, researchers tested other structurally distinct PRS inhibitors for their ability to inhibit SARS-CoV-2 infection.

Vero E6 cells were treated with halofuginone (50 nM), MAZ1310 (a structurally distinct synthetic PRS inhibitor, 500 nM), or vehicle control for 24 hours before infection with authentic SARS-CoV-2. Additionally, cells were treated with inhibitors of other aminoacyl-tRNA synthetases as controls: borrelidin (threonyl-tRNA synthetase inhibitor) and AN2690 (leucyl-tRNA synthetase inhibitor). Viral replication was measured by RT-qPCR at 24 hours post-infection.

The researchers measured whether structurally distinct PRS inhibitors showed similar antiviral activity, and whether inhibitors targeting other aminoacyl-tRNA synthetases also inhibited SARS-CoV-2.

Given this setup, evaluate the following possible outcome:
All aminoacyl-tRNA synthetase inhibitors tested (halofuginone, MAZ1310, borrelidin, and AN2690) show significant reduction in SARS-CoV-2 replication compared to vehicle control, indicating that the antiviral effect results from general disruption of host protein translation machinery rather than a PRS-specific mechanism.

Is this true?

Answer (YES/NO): NO